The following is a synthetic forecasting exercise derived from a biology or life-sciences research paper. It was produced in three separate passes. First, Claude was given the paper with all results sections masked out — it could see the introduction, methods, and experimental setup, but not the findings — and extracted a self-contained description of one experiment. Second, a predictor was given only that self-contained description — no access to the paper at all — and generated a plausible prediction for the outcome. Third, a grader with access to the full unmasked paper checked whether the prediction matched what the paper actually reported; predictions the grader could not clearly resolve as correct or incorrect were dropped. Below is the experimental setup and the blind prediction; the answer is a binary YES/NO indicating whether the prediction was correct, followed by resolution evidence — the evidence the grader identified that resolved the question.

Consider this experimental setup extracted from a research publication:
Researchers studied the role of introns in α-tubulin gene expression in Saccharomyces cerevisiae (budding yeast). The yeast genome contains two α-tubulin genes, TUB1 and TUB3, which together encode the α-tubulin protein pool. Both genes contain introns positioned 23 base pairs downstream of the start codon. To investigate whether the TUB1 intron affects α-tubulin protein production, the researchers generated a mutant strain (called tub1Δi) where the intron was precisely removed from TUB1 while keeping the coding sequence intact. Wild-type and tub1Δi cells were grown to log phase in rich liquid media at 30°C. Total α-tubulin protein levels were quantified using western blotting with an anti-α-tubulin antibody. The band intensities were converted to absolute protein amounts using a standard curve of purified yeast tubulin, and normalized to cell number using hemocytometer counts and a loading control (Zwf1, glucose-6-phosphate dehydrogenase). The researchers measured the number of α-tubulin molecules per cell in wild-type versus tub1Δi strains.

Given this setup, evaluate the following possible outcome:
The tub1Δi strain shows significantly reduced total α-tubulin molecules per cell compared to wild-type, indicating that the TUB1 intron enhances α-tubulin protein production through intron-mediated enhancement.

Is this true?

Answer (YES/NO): NO